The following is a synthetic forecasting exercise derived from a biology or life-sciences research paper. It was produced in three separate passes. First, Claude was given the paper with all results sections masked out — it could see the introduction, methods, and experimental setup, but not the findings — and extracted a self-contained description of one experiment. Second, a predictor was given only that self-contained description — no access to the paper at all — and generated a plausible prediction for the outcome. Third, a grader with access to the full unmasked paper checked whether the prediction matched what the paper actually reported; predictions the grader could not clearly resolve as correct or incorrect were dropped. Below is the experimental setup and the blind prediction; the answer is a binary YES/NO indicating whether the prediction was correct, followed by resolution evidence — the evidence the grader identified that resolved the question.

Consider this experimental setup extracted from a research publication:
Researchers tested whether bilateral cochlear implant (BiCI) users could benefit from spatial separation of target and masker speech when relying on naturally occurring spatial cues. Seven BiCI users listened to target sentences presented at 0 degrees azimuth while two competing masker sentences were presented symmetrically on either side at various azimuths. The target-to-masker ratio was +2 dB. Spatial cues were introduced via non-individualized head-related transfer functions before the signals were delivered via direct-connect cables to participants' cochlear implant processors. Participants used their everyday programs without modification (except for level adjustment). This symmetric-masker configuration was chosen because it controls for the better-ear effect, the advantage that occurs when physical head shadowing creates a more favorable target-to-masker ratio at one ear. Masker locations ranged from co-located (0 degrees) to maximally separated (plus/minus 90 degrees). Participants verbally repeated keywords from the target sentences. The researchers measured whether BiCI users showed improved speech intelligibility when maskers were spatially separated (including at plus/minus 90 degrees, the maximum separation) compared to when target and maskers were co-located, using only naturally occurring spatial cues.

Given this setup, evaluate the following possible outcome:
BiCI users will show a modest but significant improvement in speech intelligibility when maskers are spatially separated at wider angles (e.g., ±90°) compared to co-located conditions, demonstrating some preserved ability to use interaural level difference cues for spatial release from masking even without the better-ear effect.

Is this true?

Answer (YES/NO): NO